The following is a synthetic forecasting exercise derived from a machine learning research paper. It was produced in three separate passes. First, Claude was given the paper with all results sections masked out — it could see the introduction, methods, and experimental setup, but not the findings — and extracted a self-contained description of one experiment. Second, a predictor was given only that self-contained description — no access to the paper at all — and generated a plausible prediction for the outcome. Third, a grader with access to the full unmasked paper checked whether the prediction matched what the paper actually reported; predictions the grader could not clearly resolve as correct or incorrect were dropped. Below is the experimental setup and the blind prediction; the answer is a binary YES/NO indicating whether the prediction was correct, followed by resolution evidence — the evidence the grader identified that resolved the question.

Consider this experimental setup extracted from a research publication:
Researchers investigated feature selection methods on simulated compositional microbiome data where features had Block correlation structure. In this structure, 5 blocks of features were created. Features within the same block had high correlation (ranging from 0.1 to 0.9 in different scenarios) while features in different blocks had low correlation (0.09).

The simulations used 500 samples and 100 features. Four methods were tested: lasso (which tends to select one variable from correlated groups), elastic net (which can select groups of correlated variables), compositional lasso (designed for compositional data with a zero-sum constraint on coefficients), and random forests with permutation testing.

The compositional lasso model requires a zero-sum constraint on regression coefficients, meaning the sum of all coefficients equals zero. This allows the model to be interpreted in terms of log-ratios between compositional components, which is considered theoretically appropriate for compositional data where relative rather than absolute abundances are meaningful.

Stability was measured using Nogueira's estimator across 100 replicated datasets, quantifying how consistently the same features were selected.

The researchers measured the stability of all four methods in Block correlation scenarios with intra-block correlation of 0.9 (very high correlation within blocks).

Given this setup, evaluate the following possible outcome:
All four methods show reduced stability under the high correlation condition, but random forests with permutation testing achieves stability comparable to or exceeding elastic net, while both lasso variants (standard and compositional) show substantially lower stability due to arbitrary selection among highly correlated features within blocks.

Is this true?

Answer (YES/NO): NO